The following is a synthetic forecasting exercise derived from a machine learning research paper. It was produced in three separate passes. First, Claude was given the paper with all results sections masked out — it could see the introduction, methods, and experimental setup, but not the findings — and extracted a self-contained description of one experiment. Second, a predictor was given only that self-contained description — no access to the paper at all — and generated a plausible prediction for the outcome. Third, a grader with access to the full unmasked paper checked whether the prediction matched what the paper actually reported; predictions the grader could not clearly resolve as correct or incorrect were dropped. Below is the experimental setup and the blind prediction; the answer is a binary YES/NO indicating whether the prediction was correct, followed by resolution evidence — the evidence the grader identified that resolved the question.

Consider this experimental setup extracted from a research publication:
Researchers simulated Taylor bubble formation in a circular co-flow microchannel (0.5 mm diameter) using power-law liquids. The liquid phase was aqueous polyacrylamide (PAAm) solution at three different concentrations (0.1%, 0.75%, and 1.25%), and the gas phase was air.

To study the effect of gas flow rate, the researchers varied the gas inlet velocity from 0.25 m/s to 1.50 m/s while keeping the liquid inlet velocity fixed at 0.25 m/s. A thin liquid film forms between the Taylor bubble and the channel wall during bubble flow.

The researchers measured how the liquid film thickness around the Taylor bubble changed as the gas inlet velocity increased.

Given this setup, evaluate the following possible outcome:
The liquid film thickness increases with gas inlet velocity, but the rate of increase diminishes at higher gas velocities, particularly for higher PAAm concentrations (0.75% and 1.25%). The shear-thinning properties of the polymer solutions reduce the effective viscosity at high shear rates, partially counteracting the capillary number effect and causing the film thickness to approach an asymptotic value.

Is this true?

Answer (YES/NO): NO